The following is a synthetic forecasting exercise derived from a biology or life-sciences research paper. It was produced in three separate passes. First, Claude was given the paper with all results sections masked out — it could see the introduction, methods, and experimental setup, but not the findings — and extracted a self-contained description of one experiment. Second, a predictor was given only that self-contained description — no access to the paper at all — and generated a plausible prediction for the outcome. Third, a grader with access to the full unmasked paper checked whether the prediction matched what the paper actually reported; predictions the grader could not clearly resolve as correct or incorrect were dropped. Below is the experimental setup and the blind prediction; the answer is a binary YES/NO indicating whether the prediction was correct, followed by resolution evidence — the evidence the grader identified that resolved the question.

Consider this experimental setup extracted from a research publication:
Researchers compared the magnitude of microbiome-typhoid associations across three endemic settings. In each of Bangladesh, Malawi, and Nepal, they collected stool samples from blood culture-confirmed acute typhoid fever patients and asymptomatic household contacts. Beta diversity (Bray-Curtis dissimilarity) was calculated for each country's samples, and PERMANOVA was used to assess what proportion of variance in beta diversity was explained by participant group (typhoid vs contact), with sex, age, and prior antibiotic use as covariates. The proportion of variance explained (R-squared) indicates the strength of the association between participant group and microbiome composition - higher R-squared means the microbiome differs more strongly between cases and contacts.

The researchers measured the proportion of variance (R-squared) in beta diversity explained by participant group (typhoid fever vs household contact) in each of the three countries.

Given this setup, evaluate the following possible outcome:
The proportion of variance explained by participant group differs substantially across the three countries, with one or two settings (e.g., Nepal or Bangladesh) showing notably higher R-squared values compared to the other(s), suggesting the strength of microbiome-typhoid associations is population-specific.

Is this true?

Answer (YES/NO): NO